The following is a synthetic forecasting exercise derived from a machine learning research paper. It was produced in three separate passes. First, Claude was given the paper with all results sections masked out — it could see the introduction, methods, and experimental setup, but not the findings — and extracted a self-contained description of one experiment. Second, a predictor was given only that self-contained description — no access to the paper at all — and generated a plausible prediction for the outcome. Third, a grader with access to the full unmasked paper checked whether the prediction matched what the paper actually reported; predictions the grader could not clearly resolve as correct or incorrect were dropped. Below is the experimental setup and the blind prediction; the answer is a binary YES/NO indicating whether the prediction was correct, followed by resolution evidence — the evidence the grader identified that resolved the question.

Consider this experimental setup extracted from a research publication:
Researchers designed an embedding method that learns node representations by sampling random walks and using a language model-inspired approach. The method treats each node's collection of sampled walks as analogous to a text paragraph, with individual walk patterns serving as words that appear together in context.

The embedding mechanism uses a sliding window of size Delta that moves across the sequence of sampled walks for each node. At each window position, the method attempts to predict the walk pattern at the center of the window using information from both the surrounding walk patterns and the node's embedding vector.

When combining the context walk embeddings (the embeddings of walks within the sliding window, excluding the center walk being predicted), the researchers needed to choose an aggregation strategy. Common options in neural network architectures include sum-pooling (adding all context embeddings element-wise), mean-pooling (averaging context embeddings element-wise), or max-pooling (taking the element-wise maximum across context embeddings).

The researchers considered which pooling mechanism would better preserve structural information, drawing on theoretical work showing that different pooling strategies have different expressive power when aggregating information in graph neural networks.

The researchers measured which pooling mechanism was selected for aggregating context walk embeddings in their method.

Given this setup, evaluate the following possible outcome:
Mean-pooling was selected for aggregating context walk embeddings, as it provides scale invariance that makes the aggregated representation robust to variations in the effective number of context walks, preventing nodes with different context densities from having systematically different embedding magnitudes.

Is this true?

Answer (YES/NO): NO